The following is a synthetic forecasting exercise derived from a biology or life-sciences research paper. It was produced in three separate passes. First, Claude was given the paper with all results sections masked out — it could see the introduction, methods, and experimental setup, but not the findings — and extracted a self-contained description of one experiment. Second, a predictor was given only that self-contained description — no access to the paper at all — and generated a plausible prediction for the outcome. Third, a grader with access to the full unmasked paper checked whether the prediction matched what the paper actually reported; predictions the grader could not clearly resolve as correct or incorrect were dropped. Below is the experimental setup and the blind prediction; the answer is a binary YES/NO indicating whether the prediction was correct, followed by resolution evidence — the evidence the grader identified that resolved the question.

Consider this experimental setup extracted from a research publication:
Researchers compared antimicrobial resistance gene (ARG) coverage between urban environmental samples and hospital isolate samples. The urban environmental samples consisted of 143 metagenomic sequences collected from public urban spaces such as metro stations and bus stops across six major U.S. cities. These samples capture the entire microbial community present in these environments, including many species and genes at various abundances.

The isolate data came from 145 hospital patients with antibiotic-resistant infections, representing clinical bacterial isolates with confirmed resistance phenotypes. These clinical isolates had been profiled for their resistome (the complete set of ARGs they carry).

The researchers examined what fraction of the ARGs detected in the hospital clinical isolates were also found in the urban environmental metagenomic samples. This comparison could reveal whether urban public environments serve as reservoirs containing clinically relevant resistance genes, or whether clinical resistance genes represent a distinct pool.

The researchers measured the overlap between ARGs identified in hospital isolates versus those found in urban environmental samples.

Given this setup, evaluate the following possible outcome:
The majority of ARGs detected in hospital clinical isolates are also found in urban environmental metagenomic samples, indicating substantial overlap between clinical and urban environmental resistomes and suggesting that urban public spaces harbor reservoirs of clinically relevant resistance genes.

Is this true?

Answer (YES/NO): NO